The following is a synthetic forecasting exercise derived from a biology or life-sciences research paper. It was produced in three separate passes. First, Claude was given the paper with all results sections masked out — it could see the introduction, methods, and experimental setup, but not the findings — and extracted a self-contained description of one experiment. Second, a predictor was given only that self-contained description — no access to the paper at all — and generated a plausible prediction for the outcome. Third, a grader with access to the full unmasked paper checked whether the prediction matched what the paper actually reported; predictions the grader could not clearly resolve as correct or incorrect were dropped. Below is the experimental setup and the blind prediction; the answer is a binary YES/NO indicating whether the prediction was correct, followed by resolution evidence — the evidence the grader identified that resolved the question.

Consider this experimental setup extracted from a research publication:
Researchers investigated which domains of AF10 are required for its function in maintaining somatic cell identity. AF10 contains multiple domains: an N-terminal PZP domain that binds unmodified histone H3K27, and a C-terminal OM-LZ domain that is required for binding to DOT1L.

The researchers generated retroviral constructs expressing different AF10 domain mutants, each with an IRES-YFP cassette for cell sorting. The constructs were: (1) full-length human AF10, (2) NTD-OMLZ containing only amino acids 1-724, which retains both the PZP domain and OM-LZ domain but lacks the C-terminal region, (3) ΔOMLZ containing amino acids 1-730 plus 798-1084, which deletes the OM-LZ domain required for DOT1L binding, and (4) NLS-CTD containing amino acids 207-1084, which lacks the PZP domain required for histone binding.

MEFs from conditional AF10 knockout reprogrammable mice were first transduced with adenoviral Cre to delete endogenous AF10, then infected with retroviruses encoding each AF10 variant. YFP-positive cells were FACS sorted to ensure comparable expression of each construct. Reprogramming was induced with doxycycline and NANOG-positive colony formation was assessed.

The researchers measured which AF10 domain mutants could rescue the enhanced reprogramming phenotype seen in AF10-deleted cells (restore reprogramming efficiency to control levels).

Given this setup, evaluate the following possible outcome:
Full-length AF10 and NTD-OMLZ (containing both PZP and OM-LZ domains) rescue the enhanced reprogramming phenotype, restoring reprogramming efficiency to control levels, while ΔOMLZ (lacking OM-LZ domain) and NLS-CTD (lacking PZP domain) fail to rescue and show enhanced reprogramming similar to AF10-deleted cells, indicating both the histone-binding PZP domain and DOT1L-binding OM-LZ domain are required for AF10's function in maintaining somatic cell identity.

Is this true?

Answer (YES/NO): NO